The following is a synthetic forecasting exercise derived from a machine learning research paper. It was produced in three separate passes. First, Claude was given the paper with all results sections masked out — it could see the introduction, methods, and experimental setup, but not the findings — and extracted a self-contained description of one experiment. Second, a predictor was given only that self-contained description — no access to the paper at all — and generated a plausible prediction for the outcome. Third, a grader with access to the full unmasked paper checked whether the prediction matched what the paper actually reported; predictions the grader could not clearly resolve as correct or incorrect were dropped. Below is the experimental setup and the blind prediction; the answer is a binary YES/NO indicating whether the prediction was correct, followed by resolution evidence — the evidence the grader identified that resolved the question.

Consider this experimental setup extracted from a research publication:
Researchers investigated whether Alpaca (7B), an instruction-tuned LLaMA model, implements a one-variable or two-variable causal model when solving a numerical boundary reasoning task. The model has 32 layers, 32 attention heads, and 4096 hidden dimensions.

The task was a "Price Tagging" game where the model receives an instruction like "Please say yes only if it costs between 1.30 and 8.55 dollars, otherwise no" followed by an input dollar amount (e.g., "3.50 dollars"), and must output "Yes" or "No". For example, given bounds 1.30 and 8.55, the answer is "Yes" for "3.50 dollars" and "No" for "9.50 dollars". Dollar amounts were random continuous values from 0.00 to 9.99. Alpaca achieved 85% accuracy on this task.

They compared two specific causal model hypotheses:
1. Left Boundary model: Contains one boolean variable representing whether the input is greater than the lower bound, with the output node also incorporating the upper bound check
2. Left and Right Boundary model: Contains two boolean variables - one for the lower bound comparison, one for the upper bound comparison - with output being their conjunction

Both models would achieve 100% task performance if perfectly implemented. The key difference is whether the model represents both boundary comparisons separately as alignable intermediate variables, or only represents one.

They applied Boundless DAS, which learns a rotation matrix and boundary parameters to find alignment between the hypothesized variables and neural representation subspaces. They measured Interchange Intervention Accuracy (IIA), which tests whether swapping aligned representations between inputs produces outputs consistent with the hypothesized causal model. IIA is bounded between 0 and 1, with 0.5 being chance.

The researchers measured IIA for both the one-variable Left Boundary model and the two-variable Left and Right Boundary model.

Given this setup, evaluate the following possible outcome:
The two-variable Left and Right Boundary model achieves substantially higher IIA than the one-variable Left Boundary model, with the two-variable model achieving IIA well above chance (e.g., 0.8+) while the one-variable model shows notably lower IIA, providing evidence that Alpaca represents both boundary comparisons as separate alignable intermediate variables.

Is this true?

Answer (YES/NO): NO